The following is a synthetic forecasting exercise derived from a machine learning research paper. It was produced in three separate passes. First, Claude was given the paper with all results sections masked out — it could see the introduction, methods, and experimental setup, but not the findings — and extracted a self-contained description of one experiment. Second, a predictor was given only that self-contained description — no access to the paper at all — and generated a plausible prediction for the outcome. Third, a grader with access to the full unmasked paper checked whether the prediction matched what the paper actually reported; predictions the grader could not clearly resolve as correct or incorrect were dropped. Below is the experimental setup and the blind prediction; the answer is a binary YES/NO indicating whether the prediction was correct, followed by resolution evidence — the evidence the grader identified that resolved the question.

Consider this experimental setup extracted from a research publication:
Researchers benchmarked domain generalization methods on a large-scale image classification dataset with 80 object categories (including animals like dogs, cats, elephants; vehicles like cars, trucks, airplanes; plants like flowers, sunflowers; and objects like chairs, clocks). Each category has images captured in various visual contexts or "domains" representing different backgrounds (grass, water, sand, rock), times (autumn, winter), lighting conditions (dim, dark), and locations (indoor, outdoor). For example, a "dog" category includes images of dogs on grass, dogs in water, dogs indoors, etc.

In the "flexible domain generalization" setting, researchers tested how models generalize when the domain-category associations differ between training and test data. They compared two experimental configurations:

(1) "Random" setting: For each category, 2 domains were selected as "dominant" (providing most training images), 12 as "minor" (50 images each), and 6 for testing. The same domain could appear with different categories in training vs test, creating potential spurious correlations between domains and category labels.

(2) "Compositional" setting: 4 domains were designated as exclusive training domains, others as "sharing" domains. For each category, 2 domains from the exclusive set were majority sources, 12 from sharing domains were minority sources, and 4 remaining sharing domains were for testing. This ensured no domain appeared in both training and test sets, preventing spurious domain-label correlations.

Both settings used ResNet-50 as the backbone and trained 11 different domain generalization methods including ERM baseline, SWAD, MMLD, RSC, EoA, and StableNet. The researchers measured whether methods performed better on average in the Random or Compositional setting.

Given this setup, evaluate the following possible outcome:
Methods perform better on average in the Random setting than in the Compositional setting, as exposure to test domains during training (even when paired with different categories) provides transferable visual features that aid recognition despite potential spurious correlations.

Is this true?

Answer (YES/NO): NO